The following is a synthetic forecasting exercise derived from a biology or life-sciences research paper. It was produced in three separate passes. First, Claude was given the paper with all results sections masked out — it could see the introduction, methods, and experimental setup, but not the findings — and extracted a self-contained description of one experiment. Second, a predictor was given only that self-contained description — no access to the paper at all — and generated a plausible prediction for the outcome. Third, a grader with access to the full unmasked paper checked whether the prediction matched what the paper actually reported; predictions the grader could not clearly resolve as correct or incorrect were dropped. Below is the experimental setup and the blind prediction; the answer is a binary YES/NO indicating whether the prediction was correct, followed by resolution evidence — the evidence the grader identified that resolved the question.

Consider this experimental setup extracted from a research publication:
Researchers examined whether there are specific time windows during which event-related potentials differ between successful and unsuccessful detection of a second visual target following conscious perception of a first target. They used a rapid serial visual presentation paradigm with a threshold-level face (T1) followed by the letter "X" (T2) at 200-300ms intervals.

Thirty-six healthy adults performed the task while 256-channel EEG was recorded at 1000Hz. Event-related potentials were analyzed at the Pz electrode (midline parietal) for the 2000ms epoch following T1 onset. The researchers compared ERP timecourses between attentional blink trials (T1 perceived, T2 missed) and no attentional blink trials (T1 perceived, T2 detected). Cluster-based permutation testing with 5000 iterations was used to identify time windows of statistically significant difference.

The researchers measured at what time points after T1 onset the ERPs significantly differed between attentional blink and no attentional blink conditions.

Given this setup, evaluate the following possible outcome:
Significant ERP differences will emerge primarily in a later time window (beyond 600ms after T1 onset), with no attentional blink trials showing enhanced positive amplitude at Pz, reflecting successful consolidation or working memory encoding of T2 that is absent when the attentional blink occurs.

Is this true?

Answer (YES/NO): NO